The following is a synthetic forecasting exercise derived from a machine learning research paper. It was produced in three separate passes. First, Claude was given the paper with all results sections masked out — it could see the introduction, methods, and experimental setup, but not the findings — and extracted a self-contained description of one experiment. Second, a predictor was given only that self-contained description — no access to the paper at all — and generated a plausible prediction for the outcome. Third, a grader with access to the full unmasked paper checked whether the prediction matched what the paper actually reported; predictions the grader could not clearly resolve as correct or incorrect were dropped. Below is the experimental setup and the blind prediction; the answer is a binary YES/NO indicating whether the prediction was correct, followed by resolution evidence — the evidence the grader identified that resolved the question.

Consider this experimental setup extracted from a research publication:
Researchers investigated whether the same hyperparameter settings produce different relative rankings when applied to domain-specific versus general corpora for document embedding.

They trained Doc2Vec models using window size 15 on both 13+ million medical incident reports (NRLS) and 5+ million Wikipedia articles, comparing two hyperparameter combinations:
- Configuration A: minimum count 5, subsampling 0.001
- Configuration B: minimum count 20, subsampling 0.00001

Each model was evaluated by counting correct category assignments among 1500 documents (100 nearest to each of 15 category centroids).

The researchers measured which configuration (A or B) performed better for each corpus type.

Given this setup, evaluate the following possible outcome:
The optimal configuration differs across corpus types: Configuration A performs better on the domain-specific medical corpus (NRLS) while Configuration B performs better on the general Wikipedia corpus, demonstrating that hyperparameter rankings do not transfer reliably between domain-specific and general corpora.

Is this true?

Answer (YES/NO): NO